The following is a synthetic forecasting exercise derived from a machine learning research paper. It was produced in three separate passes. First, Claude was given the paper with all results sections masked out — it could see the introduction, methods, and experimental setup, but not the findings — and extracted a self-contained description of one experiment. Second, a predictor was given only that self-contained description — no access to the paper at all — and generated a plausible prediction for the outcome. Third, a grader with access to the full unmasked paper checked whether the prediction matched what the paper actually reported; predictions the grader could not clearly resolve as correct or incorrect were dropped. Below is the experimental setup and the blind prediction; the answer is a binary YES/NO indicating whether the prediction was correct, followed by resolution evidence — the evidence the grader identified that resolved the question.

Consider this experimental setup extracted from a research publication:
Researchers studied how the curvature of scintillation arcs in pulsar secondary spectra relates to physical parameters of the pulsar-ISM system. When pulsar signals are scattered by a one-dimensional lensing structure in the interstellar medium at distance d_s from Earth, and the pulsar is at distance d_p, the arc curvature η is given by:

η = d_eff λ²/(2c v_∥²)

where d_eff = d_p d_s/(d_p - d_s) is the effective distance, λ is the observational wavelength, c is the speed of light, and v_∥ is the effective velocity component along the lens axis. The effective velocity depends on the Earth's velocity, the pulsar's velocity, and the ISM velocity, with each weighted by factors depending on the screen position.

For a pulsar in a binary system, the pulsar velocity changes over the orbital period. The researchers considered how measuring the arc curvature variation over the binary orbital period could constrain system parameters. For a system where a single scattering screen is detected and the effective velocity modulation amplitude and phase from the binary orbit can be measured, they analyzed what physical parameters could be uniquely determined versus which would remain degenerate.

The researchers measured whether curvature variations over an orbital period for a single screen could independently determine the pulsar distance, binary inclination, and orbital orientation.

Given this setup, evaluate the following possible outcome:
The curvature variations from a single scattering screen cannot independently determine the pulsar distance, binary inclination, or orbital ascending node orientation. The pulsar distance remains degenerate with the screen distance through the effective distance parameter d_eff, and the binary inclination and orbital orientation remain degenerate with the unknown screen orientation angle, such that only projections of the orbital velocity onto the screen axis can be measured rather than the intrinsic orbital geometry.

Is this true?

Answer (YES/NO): NO